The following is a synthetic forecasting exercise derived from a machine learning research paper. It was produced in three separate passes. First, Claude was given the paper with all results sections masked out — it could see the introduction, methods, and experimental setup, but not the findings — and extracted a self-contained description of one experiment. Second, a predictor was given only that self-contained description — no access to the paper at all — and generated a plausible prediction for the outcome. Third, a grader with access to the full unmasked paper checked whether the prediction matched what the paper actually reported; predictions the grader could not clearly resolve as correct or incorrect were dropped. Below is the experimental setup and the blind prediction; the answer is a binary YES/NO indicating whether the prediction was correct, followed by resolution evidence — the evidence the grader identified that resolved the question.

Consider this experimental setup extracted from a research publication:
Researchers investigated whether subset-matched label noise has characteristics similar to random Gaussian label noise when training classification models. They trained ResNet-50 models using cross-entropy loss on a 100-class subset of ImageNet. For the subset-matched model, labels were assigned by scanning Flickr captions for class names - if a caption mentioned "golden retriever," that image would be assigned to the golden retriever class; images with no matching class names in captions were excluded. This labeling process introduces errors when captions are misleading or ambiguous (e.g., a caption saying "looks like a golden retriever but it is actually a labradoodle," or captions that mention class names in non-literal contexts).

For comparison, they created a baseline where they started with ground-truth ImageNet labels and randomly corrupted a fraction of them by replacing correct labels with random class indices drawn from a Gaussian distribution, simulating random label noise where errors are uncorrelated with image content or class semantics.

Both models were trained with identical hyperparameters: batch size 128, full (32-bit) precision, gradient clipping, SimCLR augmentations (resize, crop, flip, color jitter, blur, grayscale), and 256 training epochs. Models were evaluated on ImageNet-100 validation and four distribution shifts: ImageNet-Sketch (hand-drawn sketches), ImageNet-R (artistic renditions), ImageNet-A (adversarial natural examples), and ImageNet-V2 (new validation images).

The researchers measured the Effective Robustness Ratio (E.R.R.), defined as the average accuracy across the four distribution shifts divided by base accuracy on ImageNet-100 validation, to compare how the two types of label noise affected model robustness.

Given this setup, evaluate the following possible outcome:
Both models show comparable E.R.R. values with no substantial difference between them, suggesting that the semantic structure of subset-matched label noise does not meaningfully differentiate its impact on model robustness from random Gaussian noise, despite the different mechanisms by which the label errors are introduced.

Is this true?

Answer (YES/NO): YES